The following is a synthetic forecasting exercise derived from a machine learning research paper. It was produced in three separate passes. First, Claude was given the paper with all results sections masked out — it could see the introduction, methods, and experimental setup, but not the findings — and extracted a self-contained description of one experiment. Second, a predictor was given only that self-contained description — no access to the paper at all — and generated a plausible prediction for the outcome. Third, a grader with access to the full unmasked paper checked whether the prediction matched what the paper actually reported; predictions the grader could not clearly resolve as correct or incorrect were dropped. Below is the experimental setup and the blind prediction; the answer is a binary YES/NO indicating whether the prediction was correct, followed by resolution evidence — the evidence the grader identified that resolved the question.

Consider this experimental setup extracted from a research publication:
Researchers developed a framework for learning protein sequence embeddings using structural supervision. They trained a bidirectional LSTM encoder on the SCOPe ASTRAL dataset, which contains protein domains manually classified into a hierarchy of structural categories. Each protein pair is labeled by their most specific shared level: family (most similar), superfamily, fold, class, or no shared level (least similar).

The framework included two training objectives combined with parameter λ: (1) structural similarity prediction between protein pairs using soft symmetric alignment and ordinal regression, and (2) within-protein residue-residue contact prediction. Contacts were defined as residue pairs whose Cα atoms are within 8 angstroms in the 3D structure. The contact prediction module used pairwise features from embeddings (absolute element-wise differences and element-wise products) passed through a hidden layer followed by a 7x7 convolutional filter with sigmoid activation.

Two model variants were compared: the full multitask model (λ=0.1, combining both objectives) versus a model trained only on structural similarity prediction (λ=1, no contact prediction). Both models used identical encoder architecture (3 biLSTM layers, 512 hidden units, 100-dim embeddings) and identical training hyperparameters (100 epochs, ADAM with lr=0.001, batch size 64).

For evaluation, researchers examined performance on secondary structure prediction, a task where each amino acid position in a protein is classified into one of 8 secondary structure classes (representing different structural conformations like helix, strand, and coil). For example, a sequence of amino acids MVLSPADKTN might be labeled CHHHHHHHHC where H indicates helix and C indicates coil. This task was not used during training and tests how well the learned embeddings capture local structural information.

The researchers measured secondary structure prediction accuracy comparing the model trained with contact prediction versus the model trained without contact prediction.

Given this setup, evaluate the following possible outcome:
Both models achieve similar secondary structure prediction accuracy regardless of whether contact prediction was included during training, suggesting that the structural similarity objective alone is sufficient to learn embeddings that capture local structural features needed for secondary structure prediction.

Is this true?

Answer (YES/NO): NO